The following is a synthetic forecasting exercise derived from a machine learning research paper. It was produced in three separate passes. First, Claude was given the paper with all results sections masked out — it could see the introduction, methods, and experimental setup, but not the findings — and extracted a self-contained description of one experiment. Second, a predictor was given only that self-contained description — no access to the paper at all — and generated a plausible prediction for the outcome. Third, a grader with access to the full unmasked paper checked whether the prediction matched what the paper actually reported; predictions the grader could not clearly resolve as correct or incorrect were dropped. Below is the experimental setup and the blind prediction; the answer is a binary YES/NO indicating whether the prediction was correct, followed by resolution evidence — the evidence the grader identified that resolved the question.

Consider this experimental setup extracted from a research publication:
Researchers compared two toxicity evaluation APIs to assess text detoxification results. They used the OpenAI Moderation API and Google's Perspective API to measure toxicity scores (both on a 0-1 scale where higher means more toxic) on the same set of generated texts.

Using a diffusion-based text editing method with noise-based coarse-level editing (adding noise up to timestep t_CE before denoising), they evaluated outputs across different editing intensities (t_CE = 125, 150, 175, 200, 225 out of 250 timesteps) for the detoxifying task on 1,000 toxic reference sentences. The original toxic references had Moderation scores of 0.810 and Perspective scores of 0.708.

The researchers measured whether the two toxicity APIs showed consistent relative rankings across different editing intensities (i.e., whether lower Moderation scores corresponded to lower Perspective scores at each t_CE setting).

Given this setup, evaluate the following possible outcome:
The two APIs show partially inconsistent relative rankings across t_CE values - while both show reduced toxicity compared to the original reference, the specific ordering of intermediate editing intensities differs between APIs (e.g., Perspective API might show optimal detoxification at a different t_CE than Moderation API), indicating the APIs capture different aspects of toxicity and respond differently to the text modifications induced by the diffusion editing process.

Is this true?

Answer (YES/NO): NO